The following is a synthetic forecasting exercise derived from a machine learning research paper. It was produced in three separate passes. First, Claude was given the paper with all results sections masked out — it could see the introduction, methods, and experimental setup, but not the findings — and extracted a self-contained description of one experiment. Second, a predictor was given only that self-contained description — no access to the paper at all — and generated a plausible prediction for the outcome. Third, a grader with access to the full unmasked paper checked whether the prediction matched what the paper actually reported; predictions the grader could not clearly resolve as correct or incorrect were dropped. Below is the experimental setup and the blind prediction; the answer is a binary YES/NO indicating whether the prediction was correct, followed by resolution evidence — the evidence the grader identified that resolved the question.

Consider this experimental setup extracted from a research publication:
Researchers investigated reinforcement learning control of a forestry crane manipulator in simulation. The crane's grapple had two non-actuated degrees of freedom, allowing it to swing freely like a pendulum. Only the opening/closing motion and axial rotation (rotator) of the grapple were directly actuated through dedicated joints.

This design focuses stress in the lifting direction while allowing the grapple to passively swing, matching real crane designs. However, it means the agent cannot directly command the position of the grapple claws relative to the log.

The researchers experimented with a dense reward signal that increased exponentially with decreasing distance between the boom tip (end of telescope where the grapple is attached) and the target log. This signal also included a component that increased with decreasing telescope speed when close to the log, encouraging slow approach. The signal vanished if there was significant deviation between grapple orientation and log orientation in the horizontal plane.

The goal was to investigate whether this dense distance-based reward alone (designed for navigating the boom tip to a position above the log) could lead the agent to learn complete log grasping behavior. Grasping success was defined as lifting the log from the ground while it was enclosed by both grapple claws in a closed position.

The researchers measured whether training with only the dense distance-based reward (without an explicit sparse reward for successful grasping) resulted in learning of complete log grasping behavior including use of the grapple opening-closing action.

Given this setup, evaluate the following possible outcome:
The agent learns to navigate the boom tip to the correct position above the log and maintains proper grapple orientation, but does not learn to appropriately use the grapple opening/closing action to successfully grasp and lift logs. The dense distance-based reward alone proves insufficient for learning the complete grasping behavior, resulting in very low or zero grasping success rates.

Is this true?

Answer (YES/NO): YES